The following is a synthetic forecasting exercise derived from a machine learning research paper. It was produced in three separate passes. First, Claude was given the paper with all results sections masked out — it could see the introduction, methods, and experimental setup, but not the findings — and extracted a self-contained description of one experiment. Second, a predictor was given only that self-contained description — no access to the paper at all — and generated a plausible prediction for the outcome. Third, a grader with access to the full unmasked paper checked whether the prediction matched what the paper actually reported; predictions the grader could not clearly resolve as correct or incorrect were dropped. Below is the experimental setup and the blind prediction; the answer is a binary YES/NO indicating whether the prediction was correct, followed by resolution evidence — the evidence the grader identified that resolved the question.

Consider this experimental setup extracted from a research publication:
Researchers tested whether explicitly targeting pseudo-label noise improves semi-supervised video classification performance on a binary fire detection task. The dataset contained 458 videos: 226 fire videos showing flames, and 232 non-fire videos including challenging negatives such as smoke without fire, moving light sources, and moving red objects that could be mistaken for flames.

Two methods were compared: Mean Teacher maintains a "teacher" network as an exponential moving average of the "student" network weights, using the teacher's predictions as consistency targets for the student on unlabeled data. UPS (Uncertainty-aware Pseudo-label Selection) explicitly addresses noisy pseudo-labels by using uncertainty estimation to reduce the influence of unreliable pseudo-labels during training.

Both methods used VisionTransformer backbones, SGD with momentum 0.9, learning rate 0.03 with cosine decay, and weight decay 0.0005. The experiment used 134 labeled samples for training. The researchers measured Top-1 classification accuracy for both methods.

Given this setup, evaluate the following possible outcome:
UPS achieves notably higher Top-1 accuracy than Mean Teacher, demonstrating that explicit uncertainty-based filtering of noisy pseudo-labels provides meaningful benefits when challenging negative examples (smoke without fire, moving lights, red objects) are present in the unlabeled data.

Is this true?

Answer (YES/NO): NO